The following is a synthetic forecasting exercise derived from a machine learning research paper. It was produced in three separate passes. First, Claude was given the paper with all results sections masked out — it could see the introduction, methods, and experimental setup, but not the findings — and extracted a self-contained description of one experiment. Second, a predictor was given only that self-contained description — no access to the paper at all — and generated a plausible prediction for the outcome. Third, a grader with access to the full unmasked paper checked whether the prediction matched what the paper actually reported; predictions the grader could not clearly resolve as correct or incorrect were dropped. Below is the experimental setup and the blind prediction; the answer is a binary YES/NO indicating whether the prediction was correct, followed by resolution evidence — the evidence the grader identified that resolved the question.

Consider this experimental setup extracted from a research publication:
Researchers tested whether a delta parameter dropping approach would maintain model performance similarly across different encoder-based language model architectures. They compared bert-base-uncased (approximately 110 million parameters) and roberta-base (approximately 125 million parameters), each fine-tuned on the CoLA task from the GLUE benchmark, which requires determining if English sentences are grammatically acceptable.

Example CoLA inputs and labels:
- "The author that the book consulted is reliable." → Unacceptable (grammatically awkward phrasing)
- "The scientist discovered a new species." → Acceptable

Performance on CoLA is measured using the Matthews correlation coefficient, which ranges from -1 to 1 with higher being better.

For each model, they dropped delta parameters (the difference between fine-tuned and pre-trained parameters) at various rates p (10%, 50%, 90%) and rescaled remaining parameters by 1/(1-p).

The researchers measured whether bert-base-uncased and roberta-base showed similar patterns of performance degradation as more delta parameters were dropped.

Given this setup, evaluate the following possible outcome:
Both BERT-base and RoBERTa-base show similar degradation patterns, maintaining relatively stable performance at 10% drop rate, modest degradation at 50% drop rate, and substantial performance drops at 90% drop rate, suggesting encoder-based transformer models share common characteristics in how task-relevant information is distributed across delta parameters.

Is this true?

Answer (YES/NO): NO